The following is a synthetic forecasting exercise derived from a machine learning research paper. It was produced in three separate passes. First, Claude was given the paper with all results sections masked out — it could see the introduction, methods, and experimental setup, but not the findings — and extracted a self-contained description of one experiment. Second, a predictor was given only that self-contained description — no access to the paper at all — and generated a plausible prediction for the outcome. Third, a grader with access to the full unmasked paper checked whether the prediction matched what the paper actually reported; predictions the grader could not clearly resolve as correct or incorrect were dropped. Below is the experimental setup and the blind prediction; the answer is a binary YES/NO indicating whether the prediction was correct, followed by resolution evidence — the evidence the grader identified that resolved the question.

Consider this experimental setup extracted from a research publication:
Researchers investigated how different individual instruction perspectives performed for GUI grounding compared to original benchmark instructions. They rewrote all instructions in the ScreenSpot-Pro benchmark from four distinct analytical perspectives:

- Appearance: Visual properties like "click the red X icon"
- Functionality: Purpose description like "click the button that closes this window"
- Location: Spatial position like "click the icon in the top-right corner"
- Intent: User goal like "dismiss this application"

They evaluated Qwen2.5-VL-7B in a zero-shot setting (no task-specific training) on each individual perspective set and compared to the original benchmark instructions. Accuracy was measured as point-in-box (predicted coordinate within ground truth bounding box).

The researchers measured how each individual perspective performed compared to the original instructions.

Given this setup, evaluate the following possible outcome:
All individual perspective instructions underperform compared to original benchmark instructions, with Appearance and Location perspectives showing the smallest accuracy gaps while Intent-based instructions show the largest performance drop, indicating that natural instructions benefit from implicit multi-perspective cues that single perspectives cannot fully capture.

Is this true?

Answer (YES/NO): NO